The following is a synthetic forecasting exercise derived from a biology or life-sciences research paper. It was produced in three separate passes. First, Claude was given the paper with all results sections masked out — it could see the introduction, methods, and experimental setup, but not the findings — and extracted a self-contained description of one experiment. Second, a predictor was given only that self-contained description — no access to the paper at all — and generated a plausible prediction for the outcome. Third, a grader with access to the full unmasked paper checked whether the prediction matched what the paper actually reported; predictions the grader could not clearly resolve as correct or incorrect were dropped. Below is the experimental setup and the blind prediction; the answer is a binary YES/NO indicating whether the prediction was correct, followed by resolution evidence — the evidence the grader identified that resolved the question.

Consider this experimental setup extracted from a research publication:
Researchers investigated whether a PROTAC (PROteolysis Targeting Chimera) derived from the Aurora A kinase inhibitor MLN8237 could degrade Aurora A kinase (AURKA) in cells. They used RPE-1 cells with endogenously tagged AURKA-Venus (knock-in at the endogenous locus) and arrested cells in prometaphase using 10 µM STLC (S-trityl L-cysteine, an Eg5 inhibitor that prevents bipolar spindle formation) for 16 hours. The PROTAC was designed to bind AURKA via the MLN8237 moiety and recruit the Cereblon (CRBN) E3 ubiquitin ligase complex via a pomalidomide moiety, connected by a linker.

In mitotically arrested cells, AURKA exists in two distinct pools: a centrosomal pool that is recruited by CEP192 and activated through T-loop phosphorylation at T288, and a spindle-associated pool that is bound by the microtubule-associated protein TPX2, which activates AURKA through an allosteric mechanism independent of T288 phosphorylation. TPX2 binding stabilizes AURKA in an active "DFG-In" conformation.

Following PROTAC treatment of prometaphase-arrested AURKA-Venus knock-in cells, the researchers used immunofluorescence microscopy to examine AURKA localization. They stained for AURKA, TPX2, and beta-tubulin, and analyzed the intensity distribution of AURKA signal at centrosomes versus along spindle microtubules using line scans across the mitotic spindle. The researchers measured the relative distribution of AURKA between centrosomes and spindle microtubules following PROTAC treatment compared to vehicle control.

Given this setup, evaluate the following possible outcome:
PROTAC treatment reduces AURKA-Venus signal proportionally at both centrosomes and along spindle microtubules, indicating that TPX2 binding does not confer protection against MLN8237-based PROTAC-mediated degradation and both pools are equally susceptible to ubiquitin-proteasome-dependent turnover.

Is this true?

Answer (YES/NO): NO